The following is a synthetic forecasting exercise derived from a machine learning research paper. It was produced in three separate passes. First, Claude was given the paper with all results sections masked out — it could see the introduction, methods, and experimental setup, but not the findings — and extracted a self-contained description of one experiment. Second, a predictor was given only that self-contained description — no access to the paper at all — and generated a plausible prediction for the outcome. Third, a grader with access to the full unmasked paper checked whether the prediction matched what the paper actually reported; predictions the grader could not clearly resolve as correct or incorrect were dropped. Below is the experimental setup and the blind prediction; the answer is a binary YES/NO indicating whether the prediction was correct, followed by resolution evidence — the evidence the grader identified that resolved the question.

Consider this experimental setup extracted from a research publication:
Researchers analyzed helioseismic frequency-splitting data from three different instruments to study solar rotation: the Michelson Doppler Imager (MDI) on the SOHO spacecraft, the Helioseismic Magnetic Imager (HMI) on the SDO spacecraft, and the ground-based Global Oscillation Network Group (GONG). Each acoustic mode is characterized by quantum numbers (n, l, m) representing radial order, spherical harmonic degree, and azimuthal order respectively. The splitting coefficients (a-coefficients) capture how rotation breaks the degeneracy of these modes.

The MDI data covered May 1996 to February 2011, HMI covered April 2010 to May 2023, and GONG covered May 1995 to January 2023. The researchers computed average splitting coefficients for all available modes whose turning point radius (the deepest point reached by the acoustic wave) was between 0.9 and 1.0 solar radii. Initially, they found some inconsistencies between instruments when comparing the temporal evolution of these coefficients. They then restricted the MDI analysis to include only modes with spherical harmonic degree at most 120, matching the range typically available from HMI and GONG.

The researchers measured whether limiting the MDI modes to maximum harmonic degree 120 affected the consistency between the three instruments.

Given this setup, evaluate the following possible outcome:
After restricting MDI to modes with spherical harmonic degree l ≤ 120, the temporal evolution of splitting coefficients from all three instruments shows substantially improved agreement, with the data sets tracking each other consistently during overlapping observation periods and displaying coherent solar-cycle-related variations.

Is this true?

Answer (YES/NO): YES